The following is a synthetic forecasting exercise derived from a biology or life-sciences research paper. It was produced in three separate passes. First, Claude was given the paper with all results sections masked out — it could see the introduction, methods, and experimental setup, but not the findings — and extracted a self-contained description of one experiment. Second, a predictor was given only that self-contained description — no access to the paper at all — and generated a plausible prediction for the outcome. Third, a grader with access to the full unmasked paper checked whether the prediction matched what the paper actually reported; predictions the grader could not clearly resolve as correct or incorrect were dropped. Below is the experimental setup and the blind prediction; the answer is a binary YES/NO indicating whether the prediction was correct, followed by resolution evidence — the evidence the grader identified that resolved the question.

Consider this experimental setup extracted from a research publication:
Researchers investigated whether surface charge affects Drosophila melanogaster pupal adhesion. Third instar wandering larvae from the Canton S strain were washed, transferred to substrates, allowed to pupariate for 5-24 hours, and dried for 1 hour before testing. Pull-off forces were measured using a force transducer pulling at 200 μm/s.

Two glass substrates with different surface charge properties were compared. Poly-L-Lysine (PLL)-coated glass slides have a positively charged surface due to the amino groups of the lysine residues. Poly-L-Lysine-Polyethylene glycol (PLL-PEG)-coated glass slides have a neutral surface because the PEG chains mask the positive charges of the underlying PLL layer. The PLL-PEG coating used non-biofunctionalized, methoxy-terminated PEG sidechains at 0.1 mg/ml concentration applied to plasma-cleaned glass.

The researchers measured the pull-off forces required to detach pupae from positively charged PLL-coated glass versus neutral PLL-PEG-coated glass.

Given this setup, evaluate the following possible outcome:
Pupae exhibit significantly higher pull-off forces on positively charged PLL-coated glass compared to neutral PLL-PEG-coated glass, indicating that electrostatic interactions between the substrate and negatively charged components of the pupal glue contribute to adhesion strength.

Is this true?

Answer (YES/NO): NO